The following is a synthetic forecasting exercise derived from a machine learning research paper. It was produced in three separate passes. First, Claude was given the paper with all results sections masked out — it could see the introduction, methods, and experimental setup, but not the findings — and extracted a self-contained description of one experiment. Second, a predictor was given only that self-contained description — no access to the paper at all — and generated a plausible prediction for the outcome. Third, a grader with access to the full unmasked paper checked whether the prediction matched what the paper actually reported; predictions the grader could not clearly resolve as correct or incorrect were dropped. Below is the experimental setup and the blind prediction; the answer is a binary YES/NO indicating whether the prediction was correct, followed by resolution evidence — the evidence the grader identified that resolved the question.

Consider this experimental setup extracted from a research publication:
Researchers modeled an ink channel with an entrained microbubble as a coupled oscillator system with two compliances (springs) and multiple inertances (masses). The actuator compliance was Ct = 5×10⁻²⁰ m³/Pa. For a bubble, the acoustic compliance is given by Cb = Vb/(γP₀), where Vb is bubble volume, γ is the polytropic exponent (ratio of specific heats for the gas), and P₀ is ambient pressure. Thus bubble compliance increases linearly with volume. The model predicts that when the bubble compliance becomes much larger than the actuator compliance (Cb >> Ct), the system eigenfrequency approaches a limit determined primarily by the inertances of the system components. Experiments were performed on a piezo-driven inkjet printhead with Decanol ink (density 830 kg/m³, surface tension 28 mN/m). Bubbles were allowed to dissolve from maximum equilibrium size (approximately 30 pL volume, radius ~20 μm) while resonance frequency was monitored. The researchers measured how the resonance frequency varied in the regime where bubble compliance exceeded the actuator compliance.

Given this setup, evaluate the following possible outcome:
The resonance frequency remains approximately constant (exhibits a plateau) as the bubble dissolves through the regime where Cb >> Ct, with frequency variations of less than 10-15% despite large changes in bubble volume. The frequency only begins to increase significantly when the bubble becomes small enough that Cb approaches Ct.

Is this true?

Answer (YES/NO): YES